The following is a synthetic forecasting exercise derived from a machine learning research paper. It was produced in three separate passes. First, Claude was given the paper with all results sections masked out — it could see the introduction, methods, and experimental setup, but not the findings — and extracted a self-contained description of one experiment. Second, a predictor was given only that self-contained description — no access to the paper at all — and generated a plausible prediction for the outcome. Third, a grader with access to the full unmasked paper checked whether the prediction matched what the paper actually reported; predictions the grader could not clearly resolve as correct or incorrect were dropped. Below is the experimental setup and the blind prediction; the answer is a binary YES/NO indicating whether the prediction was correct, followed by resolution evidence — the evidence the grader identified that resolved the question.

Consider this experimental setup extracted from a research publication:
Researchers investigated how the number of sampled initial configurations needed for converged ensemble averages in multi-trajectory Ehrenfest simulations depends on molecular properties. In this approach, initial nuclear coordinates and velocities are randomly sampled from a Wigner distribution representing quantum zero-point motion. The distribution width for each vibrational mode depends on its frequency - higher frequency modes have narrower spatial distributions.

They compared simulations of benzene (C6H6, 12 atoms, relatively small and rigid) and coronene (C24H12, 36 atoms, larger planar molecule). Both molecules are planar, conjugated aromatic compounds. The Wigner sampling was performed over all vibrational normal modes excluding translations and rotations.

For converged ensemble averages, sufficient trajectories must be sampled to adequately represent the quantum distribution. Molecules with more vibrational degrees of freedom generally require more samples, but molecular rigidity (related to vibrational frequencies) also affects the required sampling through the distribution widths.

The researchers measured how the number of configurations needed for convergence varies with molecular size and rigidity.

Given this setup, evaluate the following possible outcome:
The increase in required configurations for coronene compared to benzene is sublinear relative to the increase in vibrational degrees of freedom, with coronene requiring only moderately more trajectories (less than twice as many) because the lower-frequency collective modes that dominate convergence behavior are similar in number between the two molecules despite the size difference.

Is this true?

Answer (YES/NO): NO